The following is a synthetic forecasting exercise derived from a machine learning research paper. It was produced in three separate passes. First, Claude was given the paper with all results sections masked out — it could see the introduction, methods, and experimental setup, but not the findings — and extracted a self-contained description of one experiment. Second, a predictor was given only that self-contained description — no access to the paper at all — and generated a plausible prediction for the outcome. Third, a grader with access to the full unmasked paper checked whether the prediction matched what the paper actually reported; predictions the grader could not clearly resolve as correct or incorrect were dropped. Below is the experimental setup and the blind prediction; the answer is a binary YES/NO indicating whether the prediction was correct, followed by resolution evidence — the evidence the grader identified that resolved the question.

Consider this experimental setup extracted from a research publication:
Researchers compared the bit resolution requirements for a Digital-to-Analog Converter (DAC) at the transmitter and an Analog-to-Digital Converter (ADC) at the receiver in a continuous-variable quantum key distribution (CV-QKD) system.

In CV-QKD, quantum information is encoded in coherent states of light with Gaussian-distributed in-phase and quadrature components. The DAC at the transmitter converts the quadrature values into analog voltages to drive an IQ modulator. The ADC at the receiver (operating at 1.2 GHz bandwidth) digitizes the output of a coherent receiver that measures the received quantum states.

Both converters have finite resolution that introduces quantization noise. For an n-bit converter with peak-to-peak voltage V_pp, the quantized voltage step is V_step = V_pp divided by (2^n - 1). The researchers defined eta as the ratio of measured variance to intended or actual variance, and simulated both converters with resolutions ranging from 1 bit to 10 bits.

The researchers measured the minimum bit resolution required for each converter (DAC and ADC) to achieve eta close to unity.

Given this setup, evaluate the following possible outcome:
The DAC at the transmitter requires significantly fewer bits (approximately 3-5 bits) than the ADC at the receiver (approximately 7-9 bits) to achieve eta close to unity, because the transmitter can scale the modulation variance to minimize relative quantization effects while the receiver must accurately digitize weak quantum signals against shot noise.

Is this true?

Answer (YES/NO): NO